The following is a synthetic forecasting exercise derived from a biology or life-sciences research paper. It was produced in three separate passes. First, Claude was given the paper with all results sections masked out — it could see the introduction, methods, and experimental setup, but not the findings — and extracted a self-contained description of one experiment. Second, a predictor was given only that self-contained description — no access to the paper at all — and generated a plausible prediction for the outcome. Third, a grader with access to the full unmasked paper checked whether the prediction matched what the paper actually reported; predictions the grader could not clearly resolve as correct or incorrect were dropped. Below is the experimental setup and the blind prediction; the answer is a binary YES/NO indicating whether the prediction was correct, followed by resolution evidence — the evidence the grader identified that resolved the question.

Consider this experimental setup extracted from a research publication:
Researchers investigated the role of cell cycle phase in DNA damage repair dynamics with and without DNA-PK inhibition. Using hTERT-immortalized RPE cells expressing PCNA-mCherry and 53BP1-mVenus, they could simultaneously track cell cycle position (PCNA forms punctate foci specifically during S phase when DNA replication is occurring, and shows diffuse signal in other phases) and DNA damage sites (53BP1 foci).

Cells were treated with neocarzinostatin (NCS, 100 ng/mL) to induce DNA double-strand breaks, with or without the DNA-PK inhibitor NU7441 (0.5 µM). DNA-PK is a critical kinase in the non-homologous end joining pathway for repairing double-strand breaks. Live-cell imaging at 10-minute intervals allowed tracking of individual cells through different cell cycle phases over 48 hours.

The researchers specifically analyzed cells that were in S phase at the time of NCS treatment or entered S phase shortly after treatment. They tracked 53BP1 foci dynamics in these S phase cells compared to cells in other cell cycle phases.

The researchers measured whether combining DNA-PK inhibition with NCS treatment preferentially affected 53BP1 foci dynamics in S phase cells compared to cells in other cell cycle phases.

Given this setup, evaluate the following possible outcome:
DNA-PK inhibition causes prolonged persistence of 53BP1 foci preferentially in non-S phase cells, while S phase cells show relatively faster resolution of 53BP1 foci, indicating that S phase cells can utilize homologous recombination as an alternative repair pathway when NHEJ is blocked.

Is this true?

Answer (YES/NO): NO